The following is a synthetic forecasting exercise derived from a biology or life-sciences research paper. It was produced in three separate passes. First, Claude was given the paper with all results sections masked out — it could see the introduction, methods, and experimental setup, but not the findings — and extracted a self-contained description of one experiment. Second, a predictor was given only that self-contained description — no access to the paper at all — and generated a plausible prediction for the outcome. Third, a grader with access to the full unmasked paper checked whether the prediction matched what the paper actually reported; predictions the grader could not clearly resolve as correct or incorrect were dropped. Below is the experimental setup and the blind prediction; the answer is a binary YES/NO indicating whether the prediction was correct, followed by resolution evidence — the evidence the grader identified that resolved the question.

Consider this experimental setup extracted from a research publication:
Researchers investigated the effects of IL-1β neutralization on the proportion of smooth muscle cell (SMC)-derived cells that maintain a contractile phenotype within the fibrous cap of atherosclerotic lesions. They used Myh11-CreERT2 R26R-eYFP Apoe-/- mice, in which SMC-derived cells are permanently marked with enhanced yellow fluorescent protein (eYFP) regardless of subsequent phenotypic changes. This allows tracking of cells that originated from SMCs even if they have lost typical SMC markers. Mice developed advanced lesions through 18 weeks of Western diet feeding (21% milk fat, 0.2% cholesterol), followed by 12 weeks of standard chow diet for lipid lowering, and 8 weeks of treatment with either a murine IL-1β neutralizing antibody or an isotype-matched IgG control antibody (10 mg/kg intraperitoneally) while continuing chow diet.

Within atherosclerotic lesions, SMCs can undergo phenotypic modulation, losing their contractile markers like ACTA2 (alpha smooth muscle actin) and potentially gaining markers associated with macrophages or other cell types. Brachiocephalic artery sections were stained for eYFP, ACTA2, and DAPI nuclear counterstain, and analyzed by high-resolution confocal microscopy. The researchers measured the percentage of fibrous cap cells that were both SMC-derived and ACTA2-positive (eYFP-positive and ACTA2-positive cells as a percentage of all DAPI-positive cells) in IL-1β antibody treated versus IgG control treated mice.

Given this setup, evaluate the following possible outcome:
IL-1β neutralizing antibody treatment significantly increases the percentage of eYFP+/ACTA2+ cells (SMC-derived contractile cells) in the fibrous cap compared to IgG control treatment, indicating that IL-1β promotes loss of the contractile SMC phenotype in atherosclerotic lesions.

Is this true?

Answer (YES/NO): NO